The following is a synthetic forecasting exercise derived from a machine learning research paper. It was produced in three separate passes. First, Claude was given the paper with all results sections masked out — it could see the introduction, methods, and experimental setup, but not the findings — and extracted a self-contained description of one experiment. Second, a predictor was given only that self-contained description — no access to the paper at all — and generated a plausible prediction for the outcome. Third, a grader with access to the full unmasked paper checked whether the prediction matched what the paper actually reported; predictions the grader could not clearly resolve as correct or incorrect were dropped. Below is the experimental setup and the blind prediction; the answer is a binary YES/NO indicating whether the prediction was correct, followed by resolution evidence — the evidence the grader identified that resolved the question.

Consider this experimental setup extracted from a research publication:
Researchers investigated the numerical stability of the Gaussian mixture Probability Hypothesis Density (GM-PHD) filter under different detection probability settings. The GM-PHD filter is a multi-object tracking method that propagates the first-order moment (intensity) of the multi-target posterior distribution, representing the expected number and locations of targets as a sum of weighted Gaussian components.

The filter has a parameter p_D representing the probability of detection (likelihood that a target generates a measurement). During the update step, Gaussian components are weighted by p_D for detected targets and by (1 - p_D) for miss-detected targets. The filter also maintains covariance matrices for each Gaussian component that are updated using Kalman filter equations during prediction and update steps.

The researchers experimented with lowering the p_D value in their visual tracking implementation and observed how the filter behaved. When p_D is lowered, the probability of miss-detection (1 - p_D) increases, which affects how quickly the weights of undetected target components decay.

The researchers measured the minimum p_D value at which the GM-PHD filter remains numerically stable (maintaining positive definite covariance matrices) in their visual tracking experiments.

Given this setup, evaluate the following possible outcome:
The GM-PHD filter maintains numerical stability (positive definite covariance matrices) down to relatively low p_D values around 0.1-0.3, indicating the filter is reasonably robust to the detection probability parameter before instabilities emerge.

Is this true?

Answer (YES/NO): NO